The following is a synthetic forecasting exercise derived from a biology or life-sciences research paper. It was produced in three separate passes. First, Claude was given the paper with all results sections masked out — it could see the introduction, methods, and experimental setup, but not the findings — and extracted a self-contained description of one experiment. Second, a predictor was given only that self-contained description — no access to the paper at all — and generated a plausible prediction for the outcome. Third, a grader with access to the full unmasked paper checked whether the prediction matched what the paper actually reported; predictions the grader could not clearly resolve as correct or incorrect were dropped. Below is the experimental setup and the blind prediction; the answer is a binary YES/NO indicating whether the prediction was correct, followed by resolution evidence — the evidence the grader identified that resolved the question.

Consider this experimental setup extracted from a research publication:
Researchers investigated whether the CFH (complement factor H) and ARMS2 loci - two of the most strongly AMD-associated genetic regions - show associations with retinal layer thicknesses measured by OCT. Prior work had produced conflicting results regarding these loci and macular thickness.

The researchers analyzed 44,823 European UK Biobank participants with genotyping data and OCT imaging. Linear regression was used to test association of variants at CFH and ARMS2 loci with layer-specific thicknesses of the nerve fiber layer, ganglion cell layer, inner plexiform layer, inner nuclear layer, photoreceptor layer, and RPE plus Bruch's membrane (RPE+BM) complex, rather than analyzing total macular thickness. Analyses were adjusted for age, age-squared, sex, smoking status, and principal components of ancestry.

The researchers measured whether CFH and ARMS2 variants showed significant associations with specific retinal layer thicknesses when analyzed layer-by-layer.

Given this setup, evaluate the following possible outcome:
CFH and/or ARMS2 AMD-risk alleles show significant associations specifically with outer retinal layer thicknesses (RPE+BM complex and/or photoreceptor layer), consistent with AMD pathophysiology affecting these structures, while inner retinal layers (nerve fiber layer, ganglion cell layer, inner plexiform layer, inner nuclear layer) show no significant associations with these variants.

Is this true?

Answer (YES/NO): YES